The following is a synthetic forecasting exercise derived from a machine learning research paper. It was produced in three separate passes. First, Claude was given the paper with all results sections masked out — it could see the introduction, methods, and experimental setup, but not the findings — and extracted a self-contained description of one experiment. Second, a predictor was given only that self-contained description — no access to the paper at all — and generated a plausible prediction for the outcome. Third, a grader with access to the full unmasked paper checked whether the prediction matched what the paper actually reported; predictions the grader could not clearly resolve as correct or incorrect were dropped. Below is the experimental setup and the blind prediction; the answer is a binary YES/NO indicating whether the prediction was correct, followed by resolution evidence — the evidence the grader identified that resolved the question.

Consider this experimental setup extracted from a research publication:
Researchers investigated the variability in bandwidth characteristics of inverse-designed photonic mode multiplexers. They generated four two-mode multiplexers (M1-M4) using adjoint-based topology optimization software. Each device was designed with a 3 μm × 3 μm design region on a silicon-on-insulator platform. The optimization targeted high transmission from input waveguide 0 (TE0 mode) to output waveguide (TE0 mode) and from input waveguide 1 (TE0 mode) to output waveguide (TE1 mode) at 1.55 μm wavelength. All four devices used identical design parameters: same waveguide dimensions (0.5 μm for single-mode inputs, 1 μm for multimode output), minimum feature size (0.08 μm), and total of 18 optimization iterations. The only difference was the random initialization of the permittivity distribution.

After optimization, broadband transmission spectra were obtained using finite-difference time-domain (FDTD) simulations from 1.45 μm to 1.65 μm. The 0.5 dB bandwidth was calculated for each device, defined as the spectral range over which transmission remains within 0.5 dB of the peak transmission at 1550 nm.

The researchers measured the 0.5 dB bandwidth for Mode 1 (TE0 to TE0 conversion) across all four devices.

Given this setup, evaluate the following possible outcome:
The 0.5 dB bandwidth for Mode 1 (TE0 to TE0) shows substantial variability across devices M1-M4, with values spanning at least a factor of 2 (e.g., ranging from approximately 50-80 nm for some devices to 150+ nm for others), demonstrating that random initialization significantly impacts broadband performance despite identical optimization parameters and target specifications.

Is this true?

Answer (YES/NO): YES